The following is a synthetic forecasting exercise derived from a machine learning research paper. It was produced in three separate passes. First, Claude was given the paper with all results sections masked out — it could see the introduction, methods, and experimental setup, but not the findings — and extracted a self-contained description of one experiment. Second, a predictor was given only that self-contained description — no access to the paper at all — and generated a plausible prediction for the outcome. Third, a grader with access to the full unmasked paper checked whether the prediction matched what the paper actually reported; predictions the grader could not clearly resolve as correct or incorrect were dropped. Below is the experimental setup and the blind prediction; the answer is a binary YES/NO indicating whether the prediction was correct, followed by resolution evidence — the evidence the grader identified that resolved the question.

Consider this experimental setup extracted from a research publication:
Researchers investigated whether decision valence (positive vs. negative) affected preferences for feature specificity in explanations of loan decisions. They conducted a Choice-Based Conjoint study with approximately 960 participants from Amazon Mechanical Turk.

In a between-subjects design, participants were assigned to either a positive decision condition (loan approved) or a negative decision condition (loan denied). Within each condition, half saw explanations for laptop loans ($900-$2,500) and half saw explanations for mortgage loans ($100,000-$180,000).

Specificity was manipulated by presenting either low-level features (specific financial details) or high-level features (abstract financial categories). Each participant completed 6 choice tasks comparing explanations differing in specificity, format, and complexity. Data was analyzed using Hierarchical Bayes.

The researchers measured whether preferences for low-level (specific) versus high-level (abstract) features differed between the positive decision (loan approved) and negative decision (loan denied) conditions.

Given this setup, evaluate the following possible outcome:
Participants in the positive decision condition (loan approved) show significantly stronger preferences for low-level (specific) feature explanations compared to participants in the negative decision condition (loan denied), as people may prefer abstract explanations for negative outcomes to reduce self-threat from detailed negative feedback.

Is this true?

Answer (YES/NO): NO